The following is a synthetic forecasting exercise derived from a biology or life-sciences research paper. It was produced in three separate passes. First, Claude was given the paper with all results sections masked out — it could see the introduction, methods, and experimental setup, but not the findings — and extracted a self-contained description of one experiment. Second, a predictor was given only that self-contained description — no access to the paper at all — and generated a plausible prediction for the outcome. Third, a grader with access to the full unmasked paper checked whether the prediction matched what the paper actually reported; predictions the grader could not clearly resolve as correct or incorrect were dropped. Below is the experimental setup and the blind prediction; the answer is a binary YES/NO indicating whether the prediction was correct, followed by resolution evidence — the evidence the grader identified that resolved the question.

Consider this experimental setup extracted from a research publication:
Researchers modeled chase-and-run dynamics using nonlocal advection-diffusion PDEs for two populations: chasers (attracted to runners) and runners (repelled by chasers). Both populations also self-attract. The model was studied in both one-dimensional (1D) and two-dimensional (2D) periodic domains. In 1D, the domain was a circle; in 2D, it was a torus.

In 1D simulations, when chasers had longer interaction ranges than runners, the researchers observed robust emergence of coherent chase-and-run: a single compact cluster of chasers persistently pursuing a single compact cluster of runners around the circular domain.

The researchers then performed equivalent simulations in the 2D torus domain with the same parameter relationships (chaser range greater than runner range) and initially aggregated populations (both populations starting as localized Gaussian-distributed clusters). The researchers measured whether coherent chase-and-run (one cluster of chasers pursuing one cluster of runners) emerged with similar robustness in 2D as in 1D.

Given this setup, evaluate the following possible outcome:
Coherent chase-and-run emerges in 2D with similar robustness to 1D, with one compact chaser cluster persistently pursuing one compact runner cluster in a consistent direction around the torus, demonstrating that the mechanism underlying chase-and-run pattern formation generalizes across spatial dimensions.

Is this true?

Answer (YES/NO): NO